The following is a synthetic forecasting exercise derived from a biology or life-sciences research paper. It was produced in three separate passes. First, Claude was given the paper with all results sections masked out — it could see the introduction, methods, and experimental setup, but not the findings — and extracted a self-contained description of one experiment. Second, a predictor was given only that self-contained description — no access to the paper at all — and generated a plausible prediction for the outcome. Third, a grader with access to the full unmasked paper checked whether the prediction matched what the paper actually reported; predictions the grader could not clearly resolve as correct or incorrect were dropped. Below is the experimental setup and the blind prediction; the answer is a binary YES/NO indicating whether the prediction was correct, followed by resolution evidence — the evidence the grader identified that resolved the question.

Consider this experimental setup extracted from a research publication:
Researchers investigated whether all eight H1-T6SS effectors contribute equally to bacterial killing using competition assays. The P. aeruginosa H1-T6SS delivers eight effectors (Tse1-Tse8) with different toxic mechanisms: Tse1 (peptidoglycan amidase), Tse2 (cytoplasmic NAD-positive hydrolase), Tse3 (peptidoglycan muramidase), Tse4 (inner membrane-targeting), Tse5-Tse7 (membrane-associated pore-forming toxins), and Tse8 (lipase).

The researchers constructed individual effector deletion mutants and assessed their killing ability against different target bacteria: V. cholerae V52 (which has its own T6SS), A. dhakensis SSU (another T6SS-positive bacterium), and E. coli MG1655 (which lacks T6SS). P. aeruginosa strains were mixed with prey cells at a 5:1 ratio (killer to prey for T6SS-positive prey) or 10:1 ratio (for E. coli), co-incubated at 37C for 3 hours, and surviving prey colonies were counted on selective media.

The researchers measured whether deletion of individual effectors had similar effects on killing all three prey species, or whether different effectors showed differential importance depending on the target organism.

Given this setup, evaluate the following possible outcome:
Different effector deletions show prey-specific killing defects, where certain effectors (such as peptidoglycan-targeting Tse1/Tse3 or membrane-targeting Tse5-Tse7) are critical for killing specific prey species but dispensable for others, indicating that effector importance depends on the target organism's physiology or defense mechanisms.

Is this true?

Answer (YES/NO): NO